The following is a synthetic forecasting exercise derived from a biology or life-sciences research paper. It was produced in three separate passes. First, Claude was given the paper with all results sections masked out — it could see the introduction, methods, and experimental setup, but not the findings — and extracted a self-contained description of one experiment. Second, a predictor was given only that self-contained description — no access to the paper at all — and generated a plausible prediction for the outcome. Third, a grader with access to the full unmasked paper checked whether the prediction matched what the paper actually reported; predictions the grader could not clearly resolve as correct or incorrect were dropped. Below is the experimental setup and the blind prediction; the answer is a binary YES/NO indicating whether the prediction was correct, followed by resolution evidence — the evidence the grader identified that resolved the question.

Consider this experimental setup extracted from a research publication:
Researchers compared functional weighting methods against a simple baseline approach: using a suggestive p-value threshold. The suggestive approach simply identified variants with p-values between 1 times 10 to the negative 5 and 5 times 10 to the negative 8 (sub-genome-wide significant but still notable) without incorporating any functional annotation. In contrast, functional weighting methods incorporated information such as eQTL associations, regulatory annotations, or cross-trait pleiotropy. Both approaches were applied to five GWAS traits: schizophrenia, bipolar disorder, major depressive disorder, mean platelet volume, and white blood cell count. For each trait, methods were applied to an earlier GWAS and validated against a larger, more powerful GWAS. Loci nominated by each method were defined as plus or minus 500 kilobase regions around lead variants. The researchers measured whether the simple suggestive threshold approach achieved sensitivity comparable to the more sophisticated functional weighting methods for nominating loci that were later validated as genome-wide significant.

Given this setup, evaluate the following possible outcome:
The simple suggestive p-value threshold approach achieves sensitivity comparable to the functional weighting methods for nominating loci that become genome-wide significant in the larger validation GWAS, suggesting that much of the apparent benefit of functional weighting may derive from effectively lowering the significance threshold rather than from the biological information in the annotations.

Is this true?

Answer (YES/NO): YES